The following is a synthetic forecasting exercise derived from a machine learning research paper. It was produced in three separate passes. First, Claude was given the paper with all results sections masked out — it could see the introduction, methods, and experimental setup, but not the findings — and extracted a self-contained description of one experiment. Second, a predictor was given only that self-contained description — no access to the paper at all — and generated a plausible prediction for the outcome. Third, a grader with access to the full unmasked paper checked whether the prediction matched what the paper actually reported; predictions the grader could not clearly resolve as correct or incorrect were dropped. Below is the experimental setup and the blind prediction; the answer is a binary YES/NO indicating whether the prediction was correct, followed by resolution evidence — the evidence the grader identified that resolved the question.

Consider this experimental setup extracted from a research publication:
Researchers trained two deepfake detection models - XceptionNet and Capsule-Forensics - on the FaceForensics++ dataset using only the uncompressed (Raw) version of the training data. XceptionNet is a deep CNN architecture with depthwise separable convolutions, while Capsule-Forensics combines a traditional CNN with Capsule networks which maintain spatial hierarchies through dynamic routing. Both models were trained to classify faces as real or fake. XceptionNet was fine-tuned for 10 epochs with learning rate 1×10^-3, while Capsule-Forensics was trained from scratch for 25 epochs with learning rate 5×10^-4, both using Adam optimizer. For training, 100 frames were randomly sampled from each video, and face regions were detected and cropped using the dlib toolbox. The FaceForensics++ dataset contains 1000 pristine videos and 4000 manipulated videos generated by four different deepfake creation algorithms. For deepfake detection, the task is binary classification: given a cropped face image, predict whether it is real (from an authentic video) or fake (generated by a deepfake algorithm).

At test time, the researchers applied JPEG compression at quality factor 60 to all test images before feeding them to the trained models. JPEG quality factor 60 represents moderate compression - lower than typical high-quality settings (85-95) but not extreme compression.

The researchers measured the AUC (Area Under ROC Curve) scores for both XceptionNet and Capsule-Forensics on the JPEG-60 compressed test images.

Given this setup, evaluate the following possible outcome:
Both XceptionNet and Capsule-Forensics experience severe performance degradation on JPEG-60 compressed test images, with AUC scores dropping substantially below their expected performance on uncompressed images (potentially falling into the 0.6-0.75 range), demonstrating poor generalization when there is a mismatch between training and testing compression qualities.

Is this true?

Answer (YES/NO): NO